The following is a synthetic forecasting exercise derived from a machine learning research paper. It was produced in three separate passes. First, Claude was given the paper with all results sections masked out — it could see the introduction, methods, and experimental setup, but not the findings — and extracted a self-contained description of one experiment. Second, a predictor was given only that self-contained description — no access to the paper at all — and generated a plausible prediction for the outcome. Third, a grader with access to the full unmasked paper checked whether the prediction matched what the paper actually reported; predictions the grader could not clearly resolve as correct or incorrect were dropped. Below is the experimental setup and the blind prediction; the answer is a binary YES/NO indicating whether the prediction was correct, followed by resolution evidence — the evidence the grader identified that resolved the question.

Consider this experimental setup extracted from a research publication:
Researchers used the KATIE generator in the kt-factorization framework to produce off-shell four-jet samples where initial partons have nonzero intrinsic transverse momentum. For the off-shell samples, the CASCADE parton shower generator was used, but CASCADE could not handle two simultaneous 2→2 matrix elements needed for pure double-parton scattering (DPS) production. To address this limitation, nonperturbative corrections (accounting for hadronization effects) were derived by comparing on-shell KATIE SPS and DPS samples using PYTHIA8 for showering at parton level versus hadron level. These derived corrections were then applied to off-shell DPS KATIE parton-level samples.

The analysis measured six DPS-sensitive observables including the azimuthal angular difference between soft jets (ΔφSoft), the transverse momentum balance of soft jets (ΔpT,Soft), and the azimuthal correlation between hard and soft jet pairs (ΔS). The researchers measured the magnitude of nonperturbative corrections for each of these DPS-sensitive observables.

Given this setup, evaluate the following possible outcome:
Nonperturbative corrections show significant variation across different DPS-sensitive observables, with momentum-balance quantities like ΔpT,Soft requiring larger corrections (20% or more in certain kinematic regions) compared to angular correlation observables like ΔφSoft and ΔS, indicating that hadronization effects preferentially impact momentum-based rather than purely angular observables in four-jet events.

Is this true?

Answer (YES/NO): NO